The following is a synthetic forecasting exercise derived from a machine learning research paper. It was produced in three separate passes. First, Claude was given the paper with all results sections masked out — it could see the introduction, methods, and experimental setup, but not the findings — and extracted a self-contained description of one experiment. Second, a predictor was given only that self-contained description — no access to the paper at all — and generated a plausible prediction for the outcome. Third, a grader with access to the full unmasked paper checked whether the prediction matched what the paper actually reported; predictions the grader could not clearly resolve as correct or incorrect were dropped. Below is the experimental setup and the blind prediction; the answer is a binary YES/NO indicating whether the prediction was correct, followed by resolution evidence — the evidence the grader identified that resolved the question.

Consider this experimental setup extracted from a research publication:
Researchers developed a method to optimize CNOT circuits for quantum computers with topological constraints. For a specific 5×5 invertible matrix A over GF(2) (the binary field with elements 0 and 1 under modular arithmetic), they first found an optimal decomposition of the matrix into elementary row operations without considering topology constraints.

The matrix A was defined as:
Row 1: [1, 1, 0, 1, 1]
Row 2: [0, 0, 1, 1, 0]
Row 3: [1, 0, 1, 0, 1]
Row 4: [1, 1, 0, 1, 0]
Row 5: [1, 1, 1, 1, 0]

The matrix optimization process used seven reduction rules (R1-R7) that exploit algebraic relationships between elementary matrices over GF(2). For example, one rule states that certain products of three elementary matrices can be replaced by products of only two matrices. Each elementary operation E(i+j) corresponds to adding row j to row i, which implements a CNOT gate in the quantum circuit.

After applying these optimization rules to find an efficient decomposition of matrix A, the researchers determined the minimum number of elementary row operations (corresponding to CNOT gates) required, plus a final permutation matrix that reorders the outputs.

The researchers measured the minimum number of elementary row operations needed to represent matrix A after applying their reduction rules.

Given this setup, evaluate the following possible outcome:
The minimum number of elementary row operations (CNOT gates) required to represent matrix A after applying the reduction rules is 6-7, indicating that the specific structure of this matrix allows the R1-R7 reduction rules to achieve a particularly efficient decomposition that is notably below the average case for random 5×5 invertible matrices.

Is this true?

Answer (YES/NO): YES